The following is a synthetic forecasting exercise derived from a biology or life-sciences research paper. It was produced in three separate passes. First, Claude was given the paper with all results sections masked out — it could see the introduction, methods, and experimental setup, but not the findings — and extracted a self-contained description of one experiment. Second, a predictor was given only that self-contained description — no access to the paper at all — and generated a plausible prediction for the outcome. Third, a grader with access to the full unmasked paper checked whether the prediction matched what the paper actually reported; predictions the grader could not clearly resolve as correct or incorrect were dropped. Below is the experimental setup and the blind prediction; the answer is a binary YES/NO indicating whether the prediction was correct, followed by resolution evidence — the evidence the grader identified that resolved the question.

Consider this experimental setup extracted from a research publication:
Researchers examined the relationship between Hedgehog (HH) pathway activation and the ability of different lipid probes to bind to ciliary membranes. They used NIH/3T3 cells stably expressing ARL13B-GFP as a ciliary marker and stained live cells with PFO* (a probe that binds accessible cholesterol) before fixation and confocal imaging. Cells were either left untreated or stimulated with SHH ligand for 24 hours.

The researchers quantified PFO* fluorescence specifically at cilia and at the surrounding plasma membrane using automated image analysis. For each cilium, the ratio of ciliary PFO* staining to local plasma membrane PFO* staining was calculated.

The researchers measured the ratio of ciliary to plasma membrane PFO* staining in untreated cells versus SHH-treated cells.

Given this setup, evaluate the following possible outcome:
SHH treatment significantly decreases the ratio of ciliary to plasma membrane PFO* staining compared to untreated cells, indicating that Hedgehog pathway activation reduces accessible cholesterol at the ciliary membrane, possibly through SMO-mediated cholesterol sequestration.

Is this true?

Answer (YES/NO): NO